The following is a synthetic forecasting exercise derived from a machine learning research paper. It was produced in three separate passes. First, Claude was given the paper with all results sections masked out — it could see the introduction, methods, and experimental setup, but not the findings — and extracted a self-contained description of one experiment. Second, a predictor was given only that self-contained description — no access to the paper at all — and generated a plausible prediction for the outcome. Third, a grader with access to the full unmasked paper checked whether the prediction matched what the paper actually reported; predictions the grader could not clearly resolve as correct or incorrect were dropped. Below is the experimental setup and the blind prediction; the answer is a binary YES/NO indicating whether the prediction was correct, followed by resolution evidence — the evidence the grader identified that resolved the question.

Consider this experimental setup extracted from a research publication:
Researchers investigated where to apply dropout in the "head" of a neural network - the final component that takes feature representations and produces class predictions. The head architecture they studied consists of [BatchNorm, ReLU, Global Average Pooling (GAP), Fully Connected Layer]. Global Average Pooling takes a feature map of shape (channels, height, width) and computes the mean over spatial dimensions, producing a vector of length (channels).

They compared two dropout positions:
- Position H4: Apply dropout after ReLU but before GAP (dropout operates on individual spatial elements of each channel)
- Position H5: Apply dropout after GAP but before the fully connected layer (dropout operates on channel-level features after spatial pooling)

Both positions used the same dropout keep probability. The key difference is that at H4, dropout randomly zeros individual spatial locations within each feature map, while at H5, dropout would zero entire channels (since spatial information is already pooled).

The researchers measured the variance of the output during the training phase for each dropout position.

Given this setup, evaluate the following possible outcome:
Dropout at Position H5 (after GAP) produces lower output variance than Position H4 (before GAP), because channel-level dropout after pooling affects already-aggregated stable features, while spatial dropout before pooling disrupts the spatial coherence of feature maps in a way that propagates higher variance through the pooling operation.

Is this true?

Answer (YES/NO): NO